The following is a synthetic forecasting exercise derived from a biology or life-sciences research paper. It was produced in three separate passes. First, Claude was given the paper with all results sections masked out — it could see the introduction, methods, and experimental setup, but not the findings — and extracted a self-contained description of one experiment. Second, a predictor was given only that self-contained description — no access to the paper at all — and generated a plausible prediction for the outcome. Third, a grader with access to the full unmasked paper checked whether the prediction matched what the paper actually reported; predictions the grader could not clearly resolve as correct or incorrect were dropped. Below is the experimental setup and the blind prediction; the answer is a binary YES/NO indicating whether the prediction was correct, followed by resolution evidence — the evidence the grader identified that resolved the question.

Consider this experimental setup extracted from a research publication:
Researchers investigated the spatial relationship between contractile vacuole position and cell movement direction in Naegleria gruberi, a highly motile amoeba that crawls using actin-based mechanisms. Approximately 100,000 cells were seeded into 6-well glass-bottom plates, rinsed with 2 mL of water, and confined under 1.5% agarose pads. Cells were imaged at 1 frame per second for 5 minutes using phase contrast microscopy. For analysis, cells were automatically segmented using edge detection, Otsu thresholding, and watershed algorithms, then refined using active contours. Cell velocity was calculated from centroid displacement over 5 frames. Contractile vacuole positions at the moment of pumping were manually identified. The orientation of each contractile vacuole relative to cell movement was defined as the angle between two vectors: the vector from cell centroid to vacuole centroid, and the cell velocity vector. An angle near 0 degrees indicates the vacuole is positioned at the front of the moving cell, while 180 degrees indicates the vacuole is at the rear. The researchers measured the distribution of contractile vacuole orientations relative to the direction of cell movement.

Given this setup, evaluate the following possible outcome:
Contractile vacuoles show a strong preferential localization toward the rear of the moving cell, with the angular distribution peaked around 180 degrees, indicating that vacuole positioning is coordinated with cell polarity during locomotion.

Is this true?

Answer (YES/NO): YES